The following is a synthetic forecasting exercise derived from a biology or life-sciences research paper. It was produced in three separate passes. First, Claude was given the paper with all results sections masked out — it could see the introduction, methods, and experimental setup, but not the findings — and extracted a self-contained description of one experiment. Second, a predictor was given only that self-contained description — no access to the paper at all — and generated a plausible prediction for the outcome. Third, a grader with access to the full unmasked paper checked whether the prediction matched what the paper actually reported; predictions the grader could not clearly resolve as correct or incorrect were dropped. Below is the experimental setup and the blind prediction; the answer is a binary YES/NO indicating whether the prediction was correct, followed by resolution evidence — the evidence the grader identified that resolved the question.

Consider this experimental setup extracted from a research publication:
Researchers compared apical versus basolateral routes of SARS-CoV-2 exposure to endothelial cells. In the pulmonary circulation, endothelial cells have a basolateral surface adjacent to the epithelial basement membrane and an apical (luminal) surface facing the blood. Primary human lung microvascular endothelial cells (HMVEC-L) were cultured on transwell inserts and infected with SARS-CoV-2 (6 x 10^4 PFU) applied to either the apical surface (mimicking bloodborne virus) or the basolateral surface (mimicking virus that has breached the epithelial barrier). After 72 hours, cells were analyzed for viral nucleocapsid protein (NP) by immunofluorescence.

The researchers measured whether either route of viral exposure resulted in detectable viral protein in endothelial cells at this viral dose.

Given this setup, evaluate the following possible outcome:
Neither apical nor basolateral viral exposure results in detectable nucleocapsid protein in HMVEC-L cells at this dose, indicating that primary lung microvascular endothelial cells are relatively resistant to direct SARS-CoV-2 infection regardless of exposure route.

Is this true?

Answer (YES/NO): YES